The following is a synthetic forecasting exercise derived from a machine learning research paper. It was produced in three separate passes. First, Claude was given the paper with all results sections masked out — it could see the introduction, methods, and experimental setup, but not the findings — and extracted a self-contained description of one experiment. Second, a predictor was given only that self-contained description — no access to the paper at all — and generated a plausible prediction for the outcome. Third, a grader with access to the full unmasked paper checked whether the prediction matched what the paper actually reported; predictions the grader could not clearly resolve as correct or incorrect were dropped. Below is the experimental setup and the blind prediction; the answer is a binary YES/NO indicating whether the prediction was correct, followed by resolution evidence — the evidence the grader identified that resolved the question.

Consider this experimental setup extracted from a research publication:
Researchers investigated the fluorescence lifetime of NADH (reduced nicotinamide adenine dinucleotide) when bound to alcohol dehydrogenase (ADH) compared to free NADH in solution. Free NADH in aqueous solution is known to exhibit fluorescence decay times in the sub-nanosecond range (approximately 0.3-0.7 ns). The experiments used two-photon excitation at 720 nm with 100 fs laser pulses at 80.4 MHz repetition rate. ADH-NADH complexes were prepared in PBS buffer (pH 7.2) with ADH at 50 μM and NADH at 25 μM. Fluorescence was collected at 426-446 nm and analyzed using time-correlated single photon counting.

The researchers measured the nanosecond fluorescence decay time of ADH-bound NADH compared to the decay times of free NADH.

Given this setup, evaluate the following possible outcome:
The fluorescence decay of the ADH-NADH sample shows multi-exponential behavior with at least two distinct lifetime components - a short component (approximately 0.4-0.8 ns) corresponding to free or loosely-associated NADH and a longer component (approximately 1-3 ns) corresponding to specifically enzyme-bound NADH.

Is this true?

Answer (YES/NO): NO